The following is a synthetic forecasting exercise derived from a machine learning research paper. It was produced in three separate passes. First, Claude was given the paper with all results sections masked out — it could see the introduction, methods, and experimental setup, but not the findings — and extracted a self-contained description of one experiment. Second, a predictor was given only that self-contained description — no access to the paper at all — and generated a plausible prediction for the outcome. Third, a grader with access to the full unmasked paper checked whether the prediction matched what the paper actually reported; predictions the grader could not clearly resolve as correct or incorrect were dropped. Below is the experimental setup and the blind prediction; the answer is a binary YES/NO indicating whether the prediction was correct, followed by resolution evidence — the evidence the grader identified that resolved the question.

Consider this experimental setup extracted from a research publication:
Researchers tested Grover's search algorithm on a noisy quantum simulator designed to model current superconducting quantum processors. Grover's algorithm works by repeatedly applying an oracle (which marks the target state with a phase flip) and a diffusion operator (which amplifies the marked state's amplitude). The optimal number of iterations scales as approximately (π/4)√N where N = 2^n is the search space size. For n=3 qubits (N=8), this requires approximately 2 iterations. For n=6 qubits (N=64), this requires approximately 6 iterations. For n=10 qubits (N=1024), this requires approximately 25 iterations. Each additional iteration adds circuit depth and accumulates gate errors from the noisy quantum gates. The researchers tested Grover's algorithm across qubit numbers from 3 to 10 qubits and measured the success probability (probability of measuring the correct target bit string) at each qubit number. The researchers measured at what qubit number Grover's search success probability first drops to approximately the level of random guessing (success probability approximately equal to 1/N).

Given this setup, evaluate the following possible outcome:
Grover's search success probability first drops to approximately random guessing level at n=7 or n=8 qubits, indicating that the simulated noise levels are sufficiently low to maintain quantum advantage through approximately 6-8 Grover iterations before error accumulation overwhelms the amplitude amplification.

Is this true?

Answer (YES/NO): NO